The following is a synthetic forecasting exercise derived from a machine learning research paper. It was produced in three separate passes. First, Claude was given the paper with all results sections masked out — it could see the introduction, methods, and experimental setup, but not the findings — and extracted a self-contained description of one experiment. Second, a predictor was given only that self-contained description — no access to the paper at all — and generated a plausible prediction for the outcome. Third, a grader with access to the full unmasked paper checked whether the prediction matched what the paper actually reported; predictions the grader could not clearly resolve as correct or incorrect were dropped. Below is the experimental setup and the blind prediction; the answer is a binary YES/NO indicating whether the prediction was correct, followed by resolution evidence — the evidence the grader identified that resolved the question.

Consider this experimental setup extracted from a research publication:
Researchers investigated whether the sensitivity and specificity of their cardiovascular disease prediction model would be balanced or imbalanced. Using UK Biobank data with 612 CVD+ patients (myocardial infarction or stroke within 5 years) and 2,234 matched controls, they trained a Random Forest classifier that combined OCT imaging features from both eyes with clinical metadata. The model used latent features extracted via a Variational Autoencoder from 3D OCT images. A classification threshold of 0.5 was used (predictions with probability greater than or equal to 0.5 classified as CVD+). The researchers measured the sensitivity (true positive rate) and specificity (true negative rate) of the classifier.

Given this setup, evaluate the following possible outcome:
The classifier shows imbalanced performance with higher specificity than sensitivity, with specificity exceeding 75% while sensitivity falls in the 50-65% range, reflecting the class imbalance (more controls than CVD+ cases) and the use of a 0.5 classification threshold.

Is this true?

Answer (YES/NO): NO